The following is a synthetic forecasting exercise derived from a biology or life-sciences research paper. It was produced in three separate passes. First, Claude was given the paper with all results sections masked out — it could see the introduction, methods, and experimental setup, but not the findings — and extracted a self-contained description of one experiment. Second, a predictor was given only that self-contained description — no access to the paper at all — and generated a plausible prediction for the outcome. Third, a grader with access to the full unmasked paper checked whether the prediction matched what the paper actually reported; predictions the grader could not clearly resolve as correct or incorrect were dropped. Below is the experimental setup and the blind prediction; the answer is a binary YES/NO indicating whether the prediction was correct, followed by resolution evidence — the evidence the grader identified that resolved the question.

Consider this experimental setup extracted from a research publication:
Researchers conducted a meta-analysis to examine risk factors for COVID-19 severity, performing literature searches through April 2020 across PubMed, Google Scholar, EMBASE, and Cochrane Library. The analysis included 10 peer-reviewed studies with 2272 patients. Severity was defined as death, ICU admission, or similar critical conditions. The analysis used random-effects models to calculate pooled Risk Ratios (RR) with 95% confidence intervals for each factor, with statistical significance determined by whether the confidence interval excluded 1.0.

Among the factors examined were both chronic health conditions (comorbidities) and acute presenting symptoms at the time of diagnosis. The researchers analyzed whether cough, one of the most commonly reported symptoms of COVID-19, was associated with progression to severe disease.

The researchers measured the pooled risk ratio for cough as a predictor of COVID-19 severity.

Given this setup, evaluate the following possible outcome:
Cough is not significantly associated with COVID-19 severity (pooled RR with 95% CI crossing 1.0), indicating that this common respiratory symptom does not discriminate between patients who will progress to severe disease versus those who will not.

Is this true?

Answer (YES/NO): YES